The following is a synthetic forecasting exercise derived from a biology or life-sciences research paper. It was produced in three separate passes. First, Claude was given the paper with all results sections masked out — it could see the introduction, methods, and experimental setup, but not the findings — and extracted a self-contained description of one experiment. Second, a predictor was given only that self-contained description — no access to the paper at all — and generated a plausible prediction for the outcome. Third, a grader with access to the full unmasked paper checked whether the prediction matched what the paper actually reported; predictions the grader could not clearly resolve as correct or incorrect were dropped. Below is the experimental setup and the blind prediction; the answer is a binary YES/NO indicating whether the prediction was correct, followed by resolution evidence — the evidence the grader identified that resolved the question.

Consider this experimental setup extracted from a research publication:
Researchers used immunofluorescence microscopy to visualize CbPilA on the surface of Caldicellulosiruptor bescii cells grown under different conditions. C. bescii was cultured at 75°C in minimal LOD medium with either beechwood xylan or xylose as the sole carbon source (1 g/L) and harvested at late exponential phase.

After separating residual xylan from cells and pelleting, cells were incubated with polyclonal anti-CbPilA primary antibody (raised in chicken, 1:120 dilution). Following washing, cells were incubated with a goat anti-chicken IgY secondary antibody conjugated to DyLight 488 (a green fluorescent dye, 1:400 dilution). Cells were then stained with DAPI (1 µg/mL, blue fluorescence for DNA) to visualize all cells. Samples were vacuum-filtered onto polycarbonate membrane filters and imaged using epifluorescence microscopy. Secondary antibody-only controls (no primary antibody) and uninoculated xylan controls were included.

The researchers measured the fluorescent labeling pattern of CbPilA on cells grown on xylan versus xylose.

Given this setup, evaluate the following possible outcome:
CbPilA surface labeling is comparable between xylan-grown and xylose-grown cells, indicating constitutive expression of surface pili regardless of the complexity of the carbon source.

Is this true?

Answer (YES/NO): NO